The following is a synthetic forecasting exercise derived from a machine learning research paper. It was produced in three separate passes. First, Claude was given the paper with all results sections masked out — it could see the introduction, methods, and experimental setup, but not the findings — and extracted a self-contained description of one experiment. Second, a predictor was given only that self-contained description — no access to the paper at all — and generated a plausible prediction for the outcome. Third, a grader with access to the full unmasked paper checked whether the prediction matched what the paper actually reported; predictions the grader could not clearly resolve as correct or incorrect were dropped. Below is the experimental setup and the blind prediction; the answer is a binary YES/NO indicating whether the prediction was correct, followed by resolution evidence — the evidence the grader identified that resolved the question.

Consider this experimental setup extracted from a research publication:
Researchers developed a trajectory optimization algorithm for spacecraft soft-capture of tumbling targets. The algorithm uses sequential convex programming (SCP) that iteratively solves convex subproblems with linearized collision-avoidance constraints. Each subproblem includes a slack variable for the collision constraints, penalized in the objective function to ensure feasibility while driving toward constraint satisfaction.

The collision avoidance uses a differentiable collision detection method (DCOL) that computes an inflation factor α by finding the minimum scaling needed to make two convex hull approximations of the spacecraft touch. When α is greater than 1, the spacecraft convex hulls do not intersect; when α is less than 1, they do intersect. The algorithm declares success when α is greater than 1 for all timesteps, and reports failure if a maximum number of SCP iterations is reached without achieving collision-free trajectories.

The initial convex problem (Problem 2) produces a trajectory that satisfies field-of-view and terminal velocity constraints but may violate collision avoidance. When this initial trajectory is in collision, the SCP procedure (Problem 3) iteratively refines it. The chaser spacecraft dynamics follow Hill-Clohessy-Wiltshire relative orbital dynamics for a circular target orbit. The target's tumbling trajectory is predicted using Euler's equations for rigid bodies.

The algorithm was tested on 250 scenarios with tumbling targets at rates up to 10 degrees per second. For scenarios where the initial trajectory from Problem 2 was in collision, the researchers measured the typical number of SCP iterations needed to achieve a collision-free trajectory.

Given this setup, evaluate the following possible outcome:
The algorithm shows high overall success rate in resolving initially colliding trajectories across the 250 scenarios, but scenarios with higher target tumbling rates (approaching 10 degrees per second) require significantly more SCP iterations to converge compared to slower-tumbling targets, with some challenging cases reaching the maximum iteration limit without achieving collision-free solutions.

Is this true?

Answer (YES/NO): NO